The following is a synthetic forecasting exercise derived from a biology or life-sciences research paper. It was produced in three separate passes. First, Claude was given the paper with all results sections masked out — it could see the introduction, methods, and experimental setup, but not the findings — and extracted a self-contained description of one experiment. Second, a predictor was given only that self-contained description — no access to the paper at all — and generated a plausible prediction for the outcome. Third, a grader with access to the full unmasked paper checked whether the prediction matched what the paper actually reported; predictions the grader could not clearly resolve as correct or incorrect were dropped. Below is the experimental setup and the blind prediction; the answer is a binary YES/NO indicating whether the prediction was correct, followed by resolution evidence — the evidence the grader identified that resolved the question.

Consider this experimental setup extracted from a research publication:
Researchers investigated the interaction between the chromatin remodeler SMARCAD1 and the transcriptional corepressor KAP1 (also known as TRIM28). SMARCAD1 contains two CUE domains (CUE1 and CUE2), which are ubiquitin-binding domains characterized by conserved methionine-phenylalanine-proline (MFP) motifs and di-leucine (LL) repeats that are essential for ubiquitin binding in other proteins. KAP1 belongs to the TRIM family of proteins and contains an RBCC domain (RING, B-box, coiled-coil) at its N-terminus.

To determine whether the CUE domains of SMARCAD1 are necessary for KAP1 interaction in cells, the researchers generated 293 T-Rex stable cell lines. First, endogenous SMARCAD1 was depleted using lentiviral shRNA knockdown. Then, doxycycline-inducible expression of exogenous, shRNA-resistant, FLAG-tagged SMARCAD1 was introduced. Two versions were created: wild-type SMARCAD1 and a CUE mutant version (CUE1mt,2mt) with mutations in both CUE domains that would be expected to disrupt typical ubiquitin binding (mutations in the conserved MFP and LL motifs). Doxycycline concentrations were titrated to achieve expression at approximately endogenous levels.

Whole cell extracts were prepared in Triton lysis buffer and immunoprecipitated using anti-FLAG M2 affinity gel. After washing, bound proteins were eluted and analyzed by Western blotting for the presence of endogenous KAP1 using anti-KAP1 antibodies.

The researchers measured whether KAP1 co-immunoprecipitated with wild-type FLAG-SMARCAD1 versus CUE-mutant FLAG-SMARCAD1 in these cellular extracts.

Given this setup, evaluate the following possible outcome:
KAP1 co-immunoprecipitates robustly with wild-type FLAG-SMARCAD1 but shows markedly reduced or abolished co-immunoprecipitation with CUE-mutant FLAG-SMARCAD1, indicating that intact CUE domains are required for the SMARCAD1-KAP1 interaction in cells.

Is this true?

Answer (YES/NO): YES